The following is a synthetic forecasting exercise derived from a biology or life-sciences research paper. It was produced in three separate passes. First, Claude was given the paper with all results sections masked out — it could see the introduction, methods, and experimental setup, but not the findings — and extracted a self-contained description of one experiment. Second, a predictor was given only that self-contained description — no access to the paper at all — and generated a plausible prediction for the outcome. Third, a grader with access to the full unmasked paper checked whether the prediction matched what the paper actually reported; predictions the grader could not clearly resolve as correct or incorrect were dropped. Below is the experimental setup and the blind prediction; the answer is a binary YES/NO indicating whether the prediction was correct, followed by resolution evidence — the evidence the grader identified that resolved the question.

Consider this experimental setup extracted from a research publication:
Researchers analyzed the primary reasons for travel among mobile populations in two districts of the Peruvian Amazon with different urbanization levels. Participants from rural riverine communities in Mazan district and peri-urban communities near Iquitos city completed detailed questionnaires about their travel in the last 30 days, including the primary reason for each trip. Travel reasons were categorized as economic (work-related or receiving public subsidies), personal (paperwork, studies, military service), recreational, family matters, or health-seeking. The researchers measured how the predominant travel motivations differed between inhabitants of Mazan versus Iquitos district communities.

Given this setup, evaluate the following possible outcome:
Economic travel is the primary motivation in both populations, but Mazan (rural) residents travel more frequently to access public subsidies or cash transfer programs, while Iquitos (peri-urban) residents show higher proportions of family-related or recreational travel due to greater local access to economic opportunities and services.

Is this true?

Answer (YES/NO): NO